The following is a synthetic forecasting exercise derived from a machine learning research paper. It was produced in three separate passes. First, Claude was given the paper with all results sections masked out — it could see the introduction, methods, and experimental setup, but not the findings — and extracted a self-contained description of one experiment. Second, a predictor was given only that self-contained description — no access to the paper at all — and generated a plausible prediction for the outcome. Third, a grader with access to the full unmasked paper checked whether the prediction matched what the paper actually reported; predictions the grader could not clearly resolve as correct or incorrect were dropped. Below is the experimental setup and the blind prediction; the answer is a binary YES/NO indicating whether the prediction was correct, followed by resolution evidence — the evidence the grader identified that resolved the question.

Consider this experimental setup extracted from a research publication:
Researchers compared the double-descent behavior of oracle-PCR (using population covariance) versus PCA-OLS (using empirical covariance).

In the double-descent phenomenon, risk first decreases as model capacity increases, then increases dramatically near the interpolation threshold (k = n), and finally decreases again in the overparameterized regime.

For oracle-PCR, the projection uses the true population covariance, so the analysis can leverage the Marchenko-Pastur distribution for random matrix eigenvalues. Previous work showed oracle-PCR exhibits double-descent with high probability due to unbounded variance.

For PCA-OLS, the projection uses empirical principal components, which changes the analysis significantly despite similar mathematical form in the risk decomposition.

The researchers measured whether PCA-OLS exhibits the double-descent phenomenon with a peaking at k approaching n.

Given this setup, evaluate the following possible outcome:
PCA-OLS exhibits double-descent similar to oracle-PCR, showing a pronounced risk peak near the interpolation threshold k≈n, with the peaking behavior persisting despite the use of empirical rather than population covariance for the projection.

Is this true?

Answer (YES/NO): NO